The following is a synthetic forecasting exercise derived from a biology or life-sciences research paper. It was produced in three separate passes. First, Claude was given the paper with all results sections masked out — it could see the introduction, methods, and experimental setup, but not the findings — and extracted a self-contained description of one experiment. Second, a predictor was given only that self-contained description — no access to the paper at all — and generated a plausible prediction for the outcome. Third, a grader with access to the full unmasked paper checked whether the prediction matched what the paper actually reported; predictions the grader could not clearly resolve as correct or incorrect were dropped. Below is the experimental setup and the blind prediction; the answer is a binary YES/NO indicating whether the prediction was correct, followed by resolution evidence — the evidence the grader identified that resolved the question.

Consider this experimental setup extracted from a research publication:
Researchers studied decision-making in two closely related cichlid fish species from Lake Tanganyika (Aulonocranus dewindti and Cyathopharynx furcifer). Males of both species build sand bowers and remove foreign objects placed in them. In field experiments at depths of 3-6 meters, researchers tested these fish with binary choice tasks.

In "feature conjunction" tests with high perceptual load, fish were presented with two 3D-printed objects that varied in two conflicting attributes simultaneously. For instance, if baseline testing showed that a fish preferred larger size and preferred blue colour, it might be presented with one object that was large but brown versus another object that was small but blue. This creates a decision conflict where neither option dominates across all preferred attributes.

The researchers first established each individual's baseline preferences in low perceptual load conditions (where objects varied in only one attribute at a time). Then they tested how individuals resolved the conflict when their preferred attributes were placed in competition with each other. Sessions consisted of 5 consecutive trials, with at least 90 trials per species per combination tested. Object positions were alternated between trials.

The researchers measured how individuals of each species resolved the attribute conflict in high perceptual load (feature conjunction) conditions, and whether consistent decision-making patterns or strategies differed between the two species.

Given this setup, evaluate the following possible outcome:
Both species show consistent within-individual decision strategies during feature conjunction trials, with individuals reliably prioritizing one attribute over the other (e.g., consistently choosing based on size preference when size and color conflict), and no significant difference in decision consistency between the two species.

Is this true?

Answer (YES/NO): NO